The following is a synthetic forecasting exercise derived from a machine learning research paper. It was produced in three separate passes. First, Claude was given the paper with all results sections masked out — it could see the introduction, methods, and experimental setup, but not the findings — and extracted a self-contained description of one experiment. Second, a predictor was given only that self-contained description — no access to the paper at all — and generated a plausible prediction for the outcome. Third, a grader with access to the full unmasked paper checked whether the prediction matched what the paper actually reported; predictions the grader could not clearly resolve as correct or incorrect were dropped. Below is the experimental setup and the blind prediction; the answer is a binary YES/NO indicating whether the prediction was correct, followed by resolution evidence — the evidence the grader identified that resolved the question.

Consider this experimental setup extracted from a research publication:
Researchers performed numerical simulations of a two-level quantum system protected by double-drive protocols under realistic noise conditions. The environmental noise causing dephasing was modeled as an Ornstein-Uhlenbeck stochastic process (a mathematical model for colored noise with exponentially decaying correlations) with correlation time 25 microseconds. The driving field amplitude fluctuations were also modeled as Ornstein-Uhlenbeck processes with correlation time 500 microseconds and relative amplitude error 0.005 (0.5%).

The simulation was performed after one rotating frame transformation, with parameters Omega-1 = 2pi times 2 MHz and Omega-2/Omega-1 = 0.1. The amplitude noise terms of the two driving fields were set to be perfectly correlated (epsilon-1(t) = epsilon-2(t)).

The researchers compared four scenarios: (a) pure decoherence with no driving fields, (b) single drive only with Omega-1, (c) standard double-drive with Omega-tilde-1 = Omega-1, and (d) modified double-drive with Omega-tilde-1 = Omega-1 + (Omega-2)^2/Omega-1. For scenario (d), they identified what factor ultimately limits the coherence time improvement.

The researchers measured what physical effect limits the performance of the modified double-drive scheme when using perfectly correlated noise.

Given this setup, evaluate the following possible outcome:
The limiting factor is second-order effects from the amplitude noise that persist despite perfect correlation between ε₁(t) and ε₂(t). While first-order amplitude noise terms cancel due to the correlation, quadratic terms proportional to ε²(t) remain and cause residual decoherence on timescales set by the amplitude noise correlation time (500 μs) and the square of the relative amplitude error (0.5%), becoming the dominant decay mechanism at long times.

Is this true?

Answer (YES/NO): YES